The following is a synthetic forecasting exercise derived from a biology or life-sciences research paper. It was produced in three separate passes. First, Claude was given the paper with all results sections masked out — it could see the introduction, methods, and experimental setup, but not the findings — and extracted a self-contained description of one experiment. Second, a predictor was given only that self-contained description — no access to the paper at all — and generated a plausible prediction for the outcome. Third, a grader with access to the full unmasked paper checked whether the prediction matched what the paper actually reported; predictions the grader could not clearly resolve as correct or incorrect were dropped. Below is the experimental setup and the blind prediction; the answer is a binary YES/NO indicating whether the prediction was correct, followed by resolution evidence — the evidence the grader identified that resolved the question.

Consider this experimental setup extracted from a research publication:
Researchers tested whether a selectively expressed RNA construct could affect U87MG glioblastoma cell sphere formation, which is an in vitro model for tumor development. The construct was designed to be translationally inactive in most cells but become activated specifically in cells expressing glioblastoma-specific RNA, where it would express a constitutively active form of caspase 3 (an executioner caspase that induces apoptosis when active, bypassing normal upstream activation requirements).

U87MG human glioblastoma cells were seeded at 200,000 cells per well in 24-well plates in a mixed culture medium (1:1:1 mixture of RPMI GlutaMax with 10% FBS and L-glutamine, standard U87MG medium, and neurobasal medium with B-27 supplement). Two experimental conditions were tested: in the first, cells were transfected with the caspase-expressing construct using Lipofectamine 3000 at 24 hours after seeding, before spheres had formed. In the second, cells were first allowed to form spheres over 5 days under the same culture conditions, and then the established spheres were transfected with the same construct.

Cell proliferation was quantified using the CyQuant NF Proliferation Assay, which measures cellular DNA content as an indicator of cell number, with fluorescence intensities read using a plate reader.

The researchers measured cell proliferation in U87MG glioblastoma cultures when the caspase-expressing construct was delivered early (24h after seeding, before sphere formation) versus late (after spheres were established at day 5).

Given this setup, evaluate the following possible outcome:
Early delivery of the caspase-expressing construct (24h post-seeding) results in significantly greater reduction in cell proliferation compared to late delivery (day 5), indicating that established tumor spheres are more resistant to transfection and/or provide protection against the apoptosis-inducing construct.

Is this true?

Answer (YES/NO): YES